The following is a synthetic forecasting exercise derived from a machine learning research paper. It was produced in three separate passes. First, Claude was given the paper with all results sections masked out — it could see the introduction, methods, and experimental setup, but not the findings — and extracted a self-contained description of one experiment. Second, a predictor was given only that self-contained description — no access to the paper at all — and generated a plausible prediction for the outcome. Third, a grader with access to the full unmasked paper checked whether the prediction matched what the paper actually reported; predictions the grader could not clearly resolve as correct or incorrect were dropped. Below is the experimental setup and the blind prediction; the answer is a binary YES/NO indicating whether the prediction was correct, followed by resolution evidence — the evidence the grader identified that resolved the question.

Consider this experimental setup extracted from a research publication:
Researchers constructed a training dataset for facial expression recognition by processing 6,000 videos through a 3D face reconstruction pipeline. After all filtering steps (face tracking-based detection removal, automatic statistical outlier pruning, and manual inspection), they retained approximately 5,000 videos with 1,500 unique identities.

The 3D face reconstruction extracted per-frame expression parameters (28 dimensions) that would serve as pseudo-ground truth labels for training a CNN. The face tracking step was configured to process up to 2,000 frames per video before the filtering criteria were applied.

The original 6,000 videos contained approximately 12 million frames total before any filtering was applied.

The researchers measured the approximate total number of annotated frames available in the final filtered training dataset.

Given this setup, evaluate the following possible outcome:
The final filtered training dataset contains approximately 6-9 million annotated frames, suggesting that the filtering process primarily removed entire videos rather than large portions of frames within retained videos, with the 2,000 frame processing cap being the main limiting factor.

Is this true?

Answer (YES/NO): YES